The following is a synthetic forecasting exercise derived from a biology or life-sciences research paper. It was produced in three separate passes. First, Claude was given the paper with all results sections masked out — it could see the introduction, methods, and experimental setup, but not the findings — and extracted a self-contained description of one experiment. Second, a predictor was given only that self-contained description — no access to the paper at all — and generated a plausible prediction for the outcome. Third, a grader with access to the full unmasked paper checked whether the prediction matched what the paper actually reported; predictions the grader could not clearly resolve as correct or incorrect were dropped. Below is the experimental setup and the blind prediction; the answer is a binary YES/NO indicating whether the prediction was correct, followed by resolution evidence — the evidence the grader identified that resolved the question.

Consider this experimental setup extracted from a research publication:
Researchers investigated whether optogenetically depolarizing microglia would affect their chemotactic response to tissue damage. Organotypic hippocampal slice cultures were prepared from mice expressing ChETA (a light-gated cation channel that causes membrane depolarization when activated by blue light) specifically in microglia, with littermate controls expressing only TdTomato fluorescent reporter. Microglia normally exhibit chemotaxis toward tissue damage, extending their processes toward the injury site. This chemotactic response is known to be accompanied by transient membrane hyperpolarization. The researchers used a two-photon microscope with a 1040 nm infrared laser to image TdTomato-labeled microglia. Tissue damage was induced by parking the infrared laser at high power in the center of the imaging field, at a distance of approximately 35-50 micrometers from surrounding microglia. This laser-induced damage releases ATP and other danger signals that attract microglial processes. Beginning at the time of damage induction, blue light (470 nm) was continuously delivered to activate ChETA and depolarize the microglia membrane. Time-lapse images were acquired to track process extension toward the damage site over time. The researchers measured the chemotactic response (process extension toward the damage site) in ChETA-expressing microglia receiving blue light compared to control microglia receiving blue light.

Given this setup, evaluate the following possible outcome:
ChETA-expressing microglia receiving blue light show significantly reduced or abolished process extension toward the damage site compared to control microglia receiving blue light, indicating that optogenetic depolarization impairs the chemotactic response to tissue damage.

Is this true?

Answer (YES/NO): NO